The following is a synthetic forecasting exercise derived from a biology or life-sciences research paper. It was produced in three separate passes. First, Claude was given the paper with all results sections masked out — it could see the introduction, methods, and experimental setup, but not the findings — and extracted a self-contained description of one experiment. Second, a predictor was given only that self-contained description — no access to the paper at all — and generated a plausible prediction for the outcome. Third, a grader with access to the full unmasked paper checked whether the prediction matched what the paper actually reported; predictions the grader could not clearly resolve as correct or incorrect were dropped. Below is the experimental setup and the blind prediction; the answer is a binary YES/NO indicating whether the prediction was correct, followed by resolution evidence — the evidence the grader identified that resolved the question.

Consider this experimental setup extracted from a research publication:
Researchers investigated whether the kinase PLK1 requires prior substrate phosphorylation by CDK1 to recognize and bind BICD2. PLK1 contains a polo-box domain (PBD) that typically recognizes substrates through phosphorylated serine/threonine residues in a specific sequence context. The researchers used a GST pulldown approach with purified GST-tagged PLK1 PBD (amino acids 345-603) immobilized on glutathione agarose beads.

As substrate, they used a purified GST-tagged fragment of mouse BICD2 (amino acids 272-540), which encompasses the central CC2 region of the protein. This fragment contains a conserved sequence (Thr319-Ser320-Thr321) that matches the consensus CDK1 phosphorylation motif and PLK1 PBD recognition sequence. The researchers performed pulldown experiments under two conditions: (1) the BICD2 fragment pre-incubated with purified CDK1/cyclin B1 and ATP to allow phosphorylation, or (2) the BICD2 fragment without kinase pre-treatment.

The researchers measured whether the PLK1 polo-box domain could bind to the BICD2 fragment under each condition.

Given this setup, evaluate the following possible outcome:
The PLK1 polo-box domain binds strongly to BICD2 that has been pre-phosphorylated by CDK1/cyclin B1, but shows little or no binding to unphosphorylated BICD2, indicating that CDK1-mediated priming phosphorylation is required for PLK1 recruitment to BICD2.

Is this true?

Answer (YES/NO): YES